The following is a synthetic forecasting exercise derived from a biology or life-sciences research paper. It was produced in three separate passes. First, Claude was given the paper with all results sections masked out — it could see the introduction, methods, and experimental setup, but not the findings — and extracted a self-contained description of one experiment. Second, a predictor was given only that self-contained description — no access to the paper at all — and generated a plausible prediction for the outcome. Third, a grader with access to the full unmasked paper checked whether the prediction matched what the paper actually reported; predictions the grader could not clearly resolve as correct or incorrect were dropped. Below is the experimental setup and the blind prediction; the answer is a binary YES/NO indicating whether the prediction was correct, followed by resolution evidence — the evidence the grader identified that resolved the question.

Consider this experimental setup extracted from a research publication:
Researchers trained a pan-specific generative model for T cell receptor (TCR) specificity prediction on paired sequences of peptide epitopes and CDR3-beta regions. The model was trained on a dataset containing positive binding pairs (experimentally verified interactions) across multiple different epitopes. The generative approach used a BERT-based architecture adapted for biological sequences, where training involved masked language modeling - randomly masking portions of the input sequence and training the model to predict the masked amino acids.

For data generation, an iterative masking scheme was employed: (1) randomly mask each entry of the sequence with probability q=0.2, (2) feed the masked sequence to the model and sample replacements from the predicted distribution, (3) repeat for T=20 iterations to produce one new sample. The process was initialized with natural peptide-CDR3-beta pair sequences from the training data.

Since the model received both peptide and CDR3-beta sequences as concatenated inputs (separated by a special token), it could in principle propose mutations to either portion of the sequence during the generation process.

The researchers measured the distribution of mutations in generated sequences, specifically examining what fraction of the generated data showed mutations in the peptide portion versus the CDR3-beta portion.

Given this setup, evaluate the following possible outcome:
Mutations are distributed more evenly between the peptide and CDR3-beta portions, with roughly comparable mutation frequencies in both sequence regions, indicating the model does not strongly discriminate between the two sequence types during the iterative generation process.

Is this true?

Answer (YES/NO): NO